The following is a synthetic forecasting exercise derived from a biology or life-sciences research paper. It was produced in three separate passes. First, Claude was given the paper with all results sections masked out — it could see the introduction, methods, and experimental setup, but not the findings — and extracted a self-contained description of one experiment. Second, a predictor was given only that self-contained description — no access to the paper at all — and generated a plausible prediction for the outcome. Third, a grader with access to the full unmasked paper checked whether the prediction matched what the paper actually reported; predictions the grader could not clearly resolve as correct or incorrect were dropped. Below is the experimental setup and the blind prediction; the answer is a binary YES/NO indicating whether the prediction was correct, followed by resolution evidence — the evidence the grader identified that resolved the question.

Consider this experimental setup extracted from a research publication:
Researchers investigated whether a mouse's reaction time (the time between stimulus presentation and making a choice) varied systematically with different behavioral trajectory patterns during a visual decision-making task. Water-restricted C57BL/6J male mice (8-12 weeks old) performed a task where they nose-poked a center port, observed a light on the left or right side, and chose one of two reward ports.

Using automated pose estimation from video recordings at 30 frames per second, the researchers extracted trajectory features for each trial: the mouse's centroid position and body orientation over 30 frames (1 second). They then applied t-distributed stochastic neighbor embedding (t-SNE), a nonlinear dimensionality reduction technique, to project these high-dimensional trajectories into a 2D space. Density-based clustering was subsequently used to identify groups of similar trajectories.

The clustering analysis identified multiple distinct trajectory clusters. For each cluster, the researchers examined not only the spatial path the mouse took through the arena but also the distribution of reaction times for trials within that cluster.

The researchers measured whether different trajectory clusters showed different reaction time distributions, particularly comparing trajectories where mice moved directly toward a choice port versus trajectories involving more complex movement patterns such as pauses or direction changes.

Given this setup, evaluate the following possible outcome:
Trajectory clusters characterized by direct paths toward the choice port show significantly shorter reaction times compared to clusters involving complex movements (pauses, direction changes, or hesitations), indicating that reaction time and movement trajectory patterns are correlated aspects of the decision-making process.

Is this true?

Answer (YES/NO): YES